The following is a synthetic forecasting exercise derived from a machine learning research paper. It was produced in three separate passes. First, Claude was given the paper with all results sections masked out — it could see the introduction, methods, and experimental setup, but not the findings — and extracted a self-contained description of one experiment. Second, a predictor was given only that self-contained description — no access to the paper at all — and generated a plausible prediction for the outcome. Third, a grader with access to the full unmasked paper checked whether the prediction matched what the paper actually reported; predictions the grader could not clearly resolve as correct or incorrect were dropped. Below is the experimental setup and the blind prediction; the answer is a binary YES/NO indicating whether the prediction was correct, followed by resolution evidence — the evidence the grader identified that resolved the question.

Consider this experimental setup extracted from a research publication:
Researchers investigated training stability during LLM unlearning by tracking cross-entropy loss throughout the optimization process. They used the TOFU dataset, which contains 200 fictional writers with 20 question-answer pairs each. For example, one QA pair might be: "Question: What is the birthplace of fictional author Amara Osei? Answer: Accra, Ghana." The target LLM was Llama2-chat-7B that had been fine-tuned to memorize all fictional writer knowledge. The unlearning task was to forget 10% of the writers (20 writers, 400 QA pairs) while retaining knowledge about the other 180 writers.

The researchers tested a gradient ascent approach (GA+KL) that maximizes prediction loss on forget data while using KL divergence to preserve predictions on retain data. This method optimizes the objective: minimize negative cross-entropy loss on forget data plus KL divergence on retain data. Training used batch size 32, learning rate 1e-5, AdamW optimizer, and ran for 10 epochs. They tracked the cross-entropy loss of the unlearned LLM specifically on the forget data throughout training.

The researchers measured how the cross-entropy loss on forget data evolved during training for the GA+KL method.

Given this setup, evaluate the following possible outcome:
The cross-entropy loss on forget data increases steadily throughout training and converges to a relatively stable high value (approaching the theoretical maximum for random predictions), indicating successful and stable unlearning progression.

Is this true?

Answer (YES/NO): NO